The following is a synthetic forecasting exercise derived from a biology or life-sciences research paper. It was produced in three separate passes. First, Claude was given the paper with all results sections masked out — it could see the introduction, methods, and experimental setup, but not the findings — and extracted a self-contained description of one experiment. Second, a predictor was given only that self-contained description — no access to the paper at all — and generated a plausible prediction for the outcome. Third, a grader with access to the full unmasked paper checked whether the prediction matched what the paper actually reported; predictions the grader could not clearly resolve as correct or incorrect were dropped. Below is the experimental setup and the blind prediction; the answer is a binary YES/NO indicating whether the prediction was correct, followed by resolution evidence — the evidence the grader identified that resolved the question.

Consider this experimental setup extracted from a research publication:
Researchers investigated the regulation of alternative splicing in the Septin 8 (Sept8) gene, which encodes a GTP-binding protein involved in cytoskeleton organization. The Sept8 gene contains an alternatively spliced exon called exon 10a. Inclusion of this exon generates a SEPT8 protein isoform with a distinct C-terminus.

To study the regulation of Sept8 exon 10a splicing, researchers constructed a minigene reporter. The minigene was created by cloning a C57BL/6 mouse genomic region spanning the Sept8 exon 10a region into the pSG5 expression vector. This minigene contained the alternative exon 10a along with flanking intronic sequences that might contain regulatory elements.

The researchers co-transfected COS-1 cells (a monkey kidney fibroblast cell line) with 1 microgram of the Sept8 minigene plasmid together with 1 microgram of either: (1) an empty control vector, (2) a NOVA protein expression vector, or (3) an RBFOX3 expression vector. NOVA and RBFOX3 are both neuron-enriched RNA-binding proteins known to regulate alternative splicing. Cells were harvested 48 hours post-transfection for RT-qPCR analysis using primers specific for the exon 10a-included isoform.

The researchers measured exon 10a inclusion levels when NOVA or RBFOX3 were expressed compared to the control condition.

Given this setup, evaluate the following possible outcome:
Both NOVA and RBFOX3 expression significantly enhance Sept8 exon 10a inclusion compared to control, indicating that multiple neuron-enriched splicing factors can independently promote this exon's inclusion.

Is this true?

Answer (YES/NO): NO